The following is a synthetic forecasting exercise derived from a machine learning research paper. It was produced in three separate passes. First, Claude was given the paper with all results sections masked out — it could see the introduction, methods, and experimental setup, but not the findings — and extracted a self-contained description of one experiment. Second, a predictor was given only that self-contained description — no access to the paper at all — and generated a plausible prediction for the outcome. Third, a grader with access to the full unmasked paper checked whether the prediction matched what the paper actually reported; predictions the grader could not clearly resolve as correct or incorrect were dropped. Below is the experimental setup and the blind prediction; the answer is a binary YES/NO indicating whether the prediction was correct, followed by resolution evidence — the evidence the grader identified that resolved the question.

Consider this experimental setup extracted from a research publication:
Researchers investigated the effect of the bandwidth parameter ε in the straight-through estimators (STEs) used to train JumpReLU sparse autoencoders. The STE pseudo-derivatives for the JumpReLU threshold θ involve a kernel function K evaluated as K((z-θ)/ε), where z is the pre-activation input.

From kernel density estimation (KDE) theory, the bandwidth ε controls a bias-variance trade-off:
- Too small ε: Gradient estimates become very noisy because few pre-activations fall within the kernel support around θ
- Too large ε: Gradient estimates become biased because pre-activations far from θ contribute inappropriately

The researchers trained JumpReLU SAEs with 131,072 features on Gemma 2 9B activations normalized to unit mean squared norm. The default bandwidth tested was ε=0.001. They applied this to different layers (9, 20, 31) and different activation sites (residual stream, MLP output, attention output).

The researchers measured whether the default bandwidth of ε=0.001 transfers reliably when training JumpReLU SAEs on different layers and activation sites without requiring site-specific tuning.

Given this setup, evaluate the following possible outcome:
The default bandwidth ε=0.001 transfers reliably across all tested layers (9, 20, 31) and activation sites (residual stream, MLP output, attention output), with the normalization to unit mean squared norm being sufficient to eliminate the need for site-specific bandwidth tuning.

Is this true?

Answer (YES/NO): YES